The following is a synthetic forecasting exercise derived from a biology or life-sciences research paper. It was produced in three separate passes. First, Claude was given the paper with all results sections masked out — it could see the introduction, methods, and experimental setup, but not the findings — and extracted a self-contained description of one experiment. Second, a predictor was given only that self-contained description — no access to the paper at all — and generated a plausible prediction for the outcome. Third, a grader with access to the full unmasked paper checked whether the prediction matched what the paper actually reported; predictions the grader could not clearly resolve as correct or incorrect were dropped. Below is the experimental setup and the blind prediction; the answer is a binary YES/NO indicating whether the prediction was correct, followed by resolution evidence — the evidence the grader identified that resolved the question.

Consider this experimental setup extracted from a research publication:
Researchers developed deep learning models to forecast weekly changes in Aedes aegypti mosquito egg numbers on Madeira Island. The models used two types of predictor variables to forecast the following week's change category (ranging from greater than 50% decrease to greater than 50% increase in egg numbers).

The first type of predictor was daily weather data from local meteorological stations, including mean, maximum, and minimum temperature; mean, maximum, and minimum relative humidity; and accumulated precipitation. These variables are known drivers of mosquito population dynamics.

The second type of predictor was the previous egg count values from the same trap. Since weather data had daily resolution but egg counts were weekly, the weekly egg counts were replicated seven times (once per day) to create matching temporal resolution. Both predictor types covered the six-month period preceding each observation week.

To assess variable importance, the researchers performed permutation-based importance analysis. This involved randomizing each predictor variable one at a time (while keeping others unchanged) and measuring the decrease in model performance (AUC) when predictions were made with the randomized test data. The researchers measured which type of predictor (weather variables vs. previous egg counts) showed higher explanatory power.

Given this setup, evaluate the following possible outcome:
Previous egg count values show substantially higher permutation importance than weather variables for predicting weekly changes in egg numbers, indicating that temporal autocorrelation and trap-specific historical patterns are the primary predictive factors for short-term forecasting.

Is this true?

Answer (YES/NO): YES